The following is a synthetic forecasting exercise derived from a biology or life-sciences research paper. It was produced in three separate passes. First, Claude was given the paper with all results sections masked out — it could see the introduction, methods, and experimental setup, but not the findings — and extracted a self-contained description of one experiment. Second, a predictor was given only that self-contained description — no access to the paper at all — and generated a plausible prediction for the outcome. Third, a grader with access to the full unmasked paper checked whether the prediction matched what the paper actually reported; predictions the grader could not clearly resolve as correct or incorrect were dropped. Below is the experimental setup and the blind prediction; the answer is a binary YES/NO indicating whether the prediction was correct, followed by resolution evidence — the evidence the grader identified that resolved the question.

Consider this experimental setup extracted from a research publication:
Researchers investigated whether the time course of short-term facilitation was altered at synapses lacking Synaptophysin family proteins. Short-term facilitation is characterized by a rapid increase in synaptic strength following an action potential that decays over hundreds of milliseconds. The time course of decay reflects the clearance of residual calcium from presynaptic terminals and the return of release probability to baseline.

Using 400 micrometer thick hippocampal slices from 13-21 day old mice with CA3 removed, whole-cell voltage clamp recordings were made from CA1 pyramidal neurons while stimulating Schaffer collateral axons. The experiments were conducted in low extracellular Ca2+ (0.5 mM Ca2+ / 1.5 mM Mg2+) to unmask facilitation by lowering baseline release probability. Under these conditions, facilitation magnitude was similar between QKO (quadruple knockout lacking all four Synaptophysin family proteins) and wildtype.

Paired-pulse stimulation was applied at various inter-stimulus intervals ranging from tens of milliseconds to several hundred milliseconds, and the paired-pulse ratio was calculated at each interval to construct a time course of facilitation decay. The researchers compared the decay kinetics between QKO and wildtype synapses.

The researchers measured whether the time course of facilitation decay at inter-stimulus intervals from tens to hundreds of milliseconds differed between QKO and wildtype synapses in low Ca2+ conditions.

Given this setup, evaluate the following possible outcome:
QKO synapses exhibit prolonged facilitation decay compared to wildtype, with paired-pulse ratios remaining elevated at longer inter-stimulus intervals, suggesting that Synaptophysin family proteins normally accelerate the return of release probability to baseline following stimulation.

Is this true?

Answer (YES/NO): NO